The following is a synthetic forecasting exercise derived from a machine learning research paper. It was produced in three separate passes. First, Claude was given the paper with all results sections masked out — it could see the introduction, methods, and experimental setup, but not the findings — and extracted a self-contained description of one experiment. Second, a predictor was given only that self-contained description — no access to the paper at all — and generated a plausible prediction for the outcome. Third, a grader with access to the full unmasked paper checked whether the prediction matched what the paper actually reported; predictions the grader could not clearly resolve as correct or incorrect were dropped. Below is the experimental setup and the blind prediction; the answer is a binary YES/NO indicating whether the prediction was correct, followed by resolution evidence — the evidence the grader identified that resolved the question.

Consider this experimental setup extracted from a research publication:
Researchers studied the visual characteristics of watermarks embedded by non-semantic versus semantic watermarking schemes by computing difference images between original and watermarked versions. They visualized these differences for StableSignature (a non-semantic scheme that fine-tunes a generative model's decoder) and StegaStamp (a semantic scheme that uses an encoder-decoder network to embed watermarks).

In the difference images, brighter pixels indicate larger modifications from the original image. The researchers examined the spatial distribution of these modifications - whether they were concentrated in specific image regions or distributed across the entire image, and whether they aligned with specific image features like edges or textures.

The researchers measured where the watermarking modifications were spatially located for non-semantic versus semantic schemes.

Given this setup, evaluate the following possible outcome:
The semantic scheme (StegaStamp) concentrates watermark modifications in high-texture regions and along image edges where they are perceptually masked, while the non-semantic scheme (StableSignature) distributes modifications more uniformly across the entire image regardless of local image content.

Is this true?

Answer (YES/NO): NO